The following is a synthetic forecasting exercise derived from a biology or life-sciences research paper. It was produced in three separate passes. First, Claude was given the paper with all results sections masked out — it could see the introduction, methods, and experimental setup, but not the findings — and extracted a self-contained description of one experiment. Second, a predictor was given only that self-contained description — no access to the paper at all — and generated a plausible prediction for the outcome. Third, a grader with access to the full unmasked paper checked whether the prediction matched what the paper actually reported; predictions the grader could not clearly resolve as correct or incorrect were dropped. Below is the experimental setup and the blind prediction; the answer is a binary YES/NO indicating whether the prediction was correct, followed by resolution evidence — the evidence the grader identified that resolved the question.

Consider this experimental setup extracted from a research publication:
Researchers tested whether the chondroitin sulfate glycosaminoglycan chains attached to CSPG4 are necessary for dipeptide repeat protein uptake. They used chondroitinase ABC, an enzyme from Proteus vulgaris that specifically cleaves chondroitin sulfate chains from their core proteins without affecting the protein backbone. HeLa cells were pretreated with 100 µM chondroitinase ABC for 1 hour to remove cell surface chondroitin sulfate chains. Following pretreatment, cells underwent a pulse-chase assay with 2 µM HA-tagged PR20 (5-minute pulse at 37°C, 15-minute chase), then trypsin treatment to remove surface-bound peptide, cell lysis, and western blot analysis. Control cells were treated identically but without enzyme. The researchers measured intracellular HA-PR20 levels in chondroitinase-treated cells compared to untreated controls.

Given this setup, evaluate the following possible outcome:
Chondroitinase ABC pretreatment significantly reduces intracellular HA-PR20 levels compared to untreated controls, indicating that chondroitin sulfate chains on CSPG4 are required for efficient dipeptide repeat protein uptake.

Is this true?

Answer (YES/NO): YES